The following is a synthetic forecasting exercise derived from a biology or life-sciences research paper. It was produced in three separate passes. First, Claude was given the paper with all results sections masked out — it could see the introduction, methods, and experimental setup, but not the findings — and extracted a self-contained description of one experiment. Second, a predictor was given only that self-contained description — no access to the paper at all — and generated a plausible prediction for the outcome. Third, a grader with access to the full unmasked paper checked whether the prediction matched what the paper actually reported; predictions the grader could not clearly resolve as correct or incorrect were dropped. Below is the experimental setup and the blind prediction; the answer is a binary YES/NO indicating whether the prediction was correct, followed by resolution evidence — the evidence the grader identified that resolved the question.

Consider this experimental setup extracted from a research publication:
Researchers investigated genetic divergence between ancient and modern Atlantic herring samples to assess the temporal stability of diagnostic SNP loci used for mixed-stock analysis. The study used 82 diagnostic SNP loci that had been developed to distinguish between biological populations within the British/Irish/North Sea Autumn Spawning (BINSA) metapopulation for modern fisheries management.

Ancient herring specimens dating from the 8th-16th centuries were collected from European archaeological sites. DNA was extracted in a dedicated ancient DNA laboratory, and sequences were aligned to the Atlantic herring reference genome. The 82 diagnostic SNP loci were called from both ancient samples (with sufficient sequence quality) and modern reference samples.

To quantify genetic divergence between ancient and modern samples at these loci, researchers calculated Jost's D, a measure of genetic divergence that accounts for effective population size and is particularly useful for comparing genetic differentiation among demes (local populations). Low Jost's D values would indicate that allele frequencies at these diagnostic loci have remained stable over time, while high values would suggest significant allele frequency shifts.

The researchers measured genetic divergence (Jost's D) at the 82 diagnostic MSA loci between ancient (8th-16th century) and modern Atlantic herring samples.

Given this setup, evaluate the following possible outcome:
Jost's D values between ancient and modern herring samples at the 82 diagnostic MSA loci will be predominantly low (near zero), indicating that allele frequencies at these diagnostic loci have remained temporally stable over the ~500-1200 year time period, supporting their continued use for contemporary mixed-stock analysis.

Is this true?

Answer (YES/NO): YES